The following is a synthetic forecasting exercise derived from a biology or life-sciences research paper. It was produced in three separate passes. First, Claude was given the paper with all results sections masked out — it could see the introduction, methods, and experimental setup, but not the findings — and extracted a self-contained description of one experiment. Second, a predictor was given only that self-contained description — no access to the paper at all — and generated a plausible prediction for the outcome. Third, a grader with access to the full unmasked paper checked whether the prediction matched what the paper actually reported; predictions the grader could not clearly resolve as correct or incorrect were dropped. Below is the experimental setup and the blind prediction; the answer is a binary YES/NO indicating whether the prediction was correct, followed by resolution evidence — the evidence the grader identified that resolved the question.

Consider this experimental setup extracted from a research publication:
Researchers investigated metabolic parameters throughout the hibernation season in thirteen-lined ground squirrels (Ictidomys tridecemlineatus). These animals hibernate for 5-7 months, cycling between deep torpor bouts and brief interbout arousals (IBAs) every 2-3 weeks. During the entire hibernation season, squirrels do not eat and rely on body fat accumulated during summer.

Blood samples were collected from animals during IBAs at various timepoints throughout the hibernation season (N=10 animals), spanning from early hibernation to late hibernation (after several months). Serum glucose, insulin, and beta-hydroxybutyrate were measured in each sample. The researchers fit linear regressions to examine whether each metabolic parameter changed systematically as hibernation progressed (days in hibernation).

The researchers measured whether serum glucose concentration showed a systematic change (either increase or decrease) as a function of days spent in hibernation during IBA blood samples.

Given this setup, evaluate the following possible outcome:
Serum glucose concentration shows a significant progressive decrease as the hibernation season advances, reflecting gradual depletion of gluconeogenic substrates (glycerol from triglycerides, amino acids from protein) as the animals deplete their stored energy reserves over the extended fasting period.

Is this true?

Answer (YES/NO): YES